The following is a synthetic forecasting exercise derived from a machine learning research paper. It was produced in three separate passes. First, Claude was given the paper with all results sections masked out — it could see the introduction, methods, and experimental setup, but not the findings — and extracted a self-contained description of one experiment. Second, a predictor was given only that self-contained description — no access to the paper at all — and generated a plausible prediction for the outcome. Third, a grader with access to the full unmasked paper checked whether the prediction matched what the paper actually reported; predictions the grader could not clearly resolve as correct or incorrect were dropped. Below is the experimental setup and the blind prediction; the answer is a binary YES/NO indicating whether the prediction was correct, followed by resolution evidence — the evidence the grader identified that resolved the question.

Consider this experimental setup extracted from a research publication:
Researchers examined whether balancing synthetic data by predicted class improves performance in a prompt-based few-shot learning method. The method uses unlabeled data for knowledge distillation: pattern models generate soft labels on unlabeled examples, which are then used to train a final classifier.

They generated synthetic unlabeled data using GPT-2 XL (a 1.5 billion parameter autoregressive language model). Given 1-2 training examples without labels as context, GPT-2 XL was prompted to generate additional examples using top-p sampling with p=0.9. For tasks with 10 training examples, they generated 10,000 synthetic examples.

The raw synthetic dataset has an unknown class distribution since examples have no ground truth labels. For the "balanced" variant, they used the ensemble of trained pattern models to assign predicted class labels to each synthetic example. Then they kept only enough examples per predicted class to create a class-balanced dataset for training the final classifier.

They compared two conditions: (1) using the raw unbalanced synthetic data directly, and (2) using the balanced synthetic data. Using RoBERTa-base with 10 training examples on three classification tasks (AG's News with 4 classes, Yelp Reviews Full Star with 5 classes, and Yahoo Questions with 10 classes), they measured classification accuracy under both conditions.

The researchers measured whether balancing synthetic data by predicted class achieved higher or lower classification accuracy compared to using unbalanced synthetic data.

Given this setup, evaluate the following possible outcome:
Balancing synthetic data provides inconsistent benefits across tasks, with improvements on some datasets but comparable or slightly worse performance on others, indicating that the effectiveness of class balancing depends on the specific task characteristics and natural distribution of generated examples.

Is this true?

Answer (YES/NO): YES